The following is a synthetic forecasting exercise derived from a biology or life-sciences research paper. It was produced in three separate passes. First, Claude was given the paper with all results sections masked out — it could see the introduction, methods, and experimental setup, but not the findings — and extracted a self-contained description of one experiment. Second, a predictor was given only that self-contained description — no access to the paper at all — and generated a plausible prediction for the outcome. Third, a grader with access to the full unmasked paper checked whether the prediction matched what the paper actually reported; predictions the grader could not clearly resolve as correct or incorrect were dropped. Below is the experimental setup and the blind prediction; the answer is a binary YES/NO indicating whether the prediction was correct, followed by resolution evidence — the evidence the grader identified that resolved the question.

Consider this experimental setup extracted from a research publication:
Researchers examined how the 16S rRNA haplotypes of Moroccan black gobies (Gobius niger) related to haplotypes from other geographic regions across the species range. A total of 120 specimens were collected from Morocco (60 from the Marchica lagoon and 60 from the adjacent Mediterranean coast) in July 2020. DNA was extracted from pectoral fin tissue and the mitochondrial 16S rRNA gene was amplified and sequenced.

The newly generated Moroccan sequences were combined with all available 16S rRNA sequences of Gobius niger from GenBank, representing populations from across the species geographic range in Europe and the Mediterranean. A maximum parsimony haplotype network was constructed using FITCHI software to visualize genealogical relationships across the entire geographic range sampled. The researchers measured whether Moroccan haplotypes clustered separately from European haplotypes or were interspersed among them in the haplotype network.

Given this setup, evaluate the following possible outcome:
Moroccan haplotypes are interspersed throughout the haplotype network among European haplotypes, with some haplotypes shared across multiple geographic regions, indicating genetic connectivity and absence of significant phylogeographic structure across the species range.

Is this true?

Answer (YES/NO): NO